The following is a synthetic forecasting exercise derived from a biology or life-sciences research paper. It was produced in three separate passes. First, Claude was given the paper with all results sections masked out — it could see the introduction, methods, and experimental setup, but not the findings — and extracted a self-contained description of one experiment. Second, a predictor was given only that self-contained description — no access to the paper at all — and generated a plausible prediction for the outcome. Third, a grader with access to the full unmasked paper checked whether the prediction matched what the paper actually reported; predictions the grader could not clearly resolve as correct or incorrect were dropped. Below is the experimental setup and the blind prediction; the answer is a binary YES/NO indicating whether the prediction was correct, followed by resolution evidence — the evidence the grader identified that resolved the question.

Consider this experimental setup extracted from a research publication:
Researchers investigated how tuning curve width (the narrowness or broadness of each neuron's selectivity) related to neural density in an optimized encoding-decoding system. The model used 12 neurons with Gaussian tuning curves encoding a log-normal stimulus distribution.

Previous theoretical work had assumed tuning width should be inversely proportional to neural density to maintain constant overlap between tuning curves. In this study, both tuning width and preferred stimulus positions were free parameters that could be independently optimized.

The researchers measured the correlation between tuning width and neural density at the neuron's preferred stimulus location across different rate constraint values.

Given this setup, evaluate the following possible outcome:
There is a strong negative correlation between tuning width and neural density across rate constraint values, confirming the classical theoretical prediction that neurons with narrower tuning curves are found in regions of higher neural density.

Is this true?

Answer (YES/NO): YES